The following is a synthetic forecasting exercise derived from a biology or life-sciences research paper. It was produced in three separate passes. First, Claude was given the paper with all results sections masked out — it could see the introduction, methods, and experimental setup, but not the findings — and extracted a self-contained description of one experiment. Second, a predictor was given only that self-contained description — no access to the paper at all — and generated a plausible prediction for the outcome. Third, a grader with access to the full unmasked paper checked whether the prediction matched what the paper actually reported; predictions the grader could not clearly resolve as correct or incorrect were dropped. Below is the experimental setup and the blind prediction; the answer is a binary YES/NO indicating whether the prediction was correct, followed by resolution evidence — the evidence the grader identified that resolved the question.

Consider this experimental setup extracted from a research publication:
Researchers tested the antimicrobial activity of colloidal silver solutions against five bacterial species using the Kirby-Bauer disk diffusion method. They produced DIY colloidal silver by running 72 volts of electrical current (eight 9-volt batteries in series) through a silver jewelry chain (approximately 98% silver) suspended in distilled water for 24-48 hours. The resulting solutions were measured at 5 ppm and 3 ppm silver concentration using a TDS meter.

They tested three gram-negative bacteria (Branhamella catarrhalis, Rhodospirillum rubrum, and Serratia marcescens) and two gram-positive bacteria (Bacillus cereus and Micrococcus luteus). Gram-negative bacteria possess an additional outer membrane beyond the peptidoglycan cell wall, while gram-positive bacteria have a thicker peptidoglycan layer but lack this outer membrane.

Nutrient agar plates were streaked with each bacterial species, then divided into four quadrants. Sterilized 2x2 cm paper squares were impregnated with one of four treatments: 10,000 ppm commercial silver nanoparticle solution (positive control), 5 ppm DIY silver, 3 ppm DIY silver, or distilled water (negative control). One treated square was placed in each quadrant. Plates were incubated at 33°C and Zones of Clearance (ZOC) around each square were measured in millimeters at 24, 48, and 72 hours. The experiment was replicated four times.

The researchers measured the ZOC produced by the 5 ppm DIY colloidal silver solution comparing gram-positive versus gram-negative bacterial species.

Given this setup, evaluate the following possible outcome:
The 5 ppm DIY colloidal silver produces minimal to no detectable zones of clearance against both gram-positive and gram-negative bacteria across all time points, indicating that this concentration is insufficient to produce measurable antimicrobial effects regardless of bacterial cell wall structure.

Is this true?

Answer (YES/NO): NO